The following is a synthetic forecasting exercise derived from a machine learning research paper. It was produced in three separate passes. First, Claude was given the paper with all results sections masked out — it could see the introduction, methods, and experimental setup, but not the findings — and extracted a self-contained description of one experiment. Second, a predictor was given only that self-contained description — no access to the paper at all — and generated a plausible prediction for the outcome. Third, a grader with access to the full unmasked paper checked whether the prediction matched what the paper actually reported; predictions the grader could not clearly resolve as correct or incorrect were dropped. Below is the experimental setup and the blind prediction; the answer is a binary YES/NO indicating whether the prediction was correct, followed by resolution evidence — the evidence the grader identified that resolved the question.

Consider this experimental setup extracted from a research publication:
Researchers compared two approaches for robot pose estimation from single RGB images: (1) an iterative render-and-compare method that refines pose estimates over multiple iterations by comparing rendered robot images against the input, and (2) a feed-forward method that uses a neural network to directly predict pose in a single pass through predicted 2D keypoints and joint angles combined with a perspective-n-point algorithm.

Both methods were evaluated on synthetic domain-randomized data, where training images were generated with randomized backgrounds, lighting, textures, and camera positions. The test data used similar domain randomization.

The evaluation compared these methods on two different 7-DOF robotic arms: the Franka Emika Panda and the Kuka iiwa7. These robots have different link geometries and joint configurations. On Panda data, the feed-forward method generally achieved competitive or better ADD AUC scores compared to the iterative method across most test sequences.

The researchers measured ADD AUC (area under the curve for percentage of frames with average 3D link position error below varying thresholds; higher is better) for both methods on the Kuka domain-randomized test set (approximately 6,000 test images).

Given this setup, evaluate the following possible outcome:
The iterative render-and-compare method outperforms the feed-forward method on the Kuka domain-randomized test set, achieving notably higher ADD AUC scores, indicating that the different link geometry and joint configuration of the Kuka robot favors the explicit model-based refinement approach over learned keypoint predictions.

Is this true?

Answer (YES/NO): YES